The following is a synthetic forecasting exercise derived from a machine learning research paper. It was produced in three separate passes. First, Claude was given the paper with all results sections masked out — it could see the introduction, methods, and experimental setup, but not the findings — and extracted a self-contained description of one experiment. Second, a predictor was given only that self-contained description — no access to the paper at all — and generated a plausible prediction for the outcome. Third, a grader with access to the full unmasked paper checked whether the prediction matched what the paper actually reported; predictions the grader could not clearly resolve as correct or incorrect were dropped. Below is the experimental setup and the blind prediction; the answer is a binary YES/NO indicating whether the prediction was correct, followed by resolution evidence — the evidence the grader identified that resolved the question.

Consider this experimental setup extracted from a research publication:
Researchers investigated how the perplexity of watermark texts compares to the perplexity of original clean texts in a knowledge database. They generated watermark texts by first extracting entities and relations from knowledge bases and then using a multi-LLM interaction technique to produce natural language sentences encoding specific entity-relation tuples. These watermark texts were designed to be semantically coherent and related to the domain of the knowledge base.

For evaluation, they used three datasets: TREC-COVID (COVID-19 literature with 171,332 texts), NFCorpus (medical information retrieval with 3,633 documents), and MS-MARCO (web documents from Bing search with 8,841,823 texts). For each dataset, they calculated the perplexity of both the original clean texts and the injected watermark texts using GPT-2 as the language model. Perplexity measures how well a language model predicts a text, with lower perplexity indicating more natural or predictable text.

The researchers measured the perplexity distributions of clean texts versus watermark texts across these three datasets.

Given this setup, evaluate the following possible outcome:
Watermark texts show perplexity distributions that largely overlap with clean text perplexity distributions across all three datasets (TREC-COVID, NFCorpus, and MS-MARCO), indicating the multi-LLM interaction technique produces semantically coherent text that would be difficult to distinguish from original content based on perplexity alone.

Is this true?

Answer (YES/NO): YES